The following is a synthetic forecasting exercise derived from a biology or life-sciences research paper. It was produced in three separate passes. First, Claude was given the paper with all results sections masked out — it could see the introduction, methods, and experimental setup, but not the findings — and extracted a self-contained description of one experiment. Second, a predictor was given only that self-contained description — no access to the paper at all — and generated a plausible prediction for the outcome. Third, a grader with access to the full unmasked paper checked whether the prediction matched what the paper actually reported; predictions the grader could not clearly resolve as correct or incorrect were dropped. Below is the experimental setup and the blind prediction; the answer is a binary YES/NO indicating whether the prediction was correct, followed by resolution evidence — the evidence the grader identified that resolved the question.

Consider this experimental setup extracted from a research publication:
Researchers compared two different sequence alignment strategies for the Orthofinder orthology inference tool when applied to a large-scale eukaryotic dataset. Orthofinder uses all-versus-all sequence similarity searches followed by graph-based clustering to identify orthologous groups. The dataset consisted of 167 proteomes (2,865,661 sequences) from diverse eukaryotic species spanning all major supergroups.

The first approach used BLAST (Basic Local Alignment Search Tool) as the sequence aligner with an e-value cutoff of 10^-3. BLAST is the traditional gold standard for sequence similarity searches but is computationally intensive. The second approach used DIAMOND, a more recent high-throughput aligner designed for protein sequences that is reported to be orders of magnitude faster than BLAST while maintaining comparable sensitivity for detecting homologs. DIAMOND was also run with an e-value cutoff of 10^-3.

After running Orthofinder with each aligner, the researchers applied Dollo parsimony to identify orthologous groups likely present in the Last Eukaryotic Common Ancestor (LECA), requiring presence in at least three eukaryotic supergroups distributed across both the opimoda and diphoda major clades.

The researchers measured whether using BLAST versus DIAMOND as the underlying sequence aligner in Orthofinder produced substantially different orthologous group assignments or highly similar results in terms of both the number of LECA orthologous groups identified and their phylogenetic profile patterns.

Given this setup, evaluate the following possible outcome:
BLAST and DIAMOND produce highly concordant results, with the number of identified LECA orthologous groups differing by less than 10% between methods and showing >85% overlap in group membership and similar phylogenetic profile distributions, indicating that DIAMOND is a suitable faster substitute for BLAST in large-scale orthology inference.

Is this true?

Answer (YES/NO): NO